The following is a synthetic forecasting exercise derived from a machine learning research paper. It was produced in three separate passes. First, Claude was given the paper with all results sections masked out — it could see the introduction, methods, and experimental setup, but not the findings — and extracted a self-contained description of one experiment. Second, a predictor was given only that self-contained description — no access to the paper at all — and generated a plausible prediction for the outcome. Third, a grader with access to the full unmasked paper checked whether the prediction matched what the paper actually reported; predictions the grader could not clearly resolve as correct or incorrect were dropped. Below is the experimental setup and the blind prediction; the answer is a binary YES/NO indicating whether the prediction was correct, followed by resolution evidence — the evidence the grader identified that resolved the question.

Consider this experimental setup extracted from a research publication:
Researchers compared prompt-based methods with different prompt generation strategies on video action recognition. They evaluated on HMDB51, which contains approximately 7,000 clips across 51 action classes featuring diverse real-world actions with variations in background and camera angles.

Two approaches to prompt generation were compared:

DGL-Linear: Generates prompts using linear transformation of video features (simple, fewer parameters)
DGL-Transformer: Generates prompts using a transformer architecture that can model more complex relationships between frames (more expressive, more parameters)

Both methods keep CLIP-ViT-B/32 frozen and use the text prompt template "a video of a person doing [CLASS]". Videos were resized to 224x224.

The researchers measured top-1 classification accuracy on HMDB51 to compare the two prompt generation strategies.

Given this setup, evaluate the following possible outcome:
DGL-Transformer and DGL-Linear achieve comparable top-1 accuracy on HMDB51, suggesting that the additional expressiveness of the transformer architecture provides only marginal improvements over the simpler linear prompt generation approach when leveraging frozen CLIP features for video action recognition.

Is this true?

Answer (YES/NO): YES